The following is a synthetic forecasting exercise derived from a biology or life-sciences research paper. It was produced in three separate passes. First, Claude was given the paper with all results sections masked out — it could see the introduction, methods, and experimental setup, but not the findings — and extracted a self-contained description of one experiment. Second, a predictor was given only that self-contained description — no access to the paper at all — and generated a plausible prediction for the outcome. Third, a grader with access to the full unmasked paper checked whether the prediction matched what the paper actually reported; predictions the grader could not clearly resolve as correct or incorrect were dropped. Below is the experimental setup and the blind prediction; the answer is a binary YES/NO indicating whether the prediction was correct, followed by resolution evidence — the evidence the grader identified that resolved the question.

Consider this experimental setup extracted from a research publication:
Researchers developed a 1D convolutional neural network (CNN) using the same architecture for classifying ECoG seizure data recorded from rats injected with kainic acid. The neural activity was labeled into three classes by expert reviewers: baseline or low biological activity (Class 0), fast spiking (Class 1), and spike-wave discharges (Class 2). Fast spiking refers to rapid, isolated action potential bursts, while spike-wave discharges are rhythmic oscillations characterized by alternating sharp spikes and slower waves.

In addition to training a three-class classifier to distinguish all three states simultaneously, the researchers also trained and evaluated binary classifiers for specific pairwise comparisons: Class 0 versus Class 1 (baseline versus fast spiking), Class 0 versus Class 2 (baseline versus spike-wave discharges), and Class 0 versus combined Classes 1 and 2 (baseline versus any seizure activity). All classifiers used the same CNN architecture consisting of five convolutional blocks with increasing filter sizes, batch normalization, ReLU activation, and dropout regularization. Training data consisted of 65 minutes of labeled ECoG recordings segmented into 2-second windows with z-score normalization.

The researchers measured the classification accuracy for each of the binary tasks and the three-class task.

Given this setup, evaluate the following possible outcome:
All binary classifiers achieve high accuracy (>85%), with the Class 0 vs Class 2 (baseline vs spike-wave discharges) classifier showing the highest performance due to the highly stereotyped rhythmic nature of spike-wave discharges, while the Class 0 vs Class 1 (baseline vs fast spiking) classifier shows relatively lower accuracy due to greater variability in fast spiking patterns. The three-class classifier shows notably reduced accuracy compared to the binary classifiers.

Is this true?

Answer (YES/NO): NO